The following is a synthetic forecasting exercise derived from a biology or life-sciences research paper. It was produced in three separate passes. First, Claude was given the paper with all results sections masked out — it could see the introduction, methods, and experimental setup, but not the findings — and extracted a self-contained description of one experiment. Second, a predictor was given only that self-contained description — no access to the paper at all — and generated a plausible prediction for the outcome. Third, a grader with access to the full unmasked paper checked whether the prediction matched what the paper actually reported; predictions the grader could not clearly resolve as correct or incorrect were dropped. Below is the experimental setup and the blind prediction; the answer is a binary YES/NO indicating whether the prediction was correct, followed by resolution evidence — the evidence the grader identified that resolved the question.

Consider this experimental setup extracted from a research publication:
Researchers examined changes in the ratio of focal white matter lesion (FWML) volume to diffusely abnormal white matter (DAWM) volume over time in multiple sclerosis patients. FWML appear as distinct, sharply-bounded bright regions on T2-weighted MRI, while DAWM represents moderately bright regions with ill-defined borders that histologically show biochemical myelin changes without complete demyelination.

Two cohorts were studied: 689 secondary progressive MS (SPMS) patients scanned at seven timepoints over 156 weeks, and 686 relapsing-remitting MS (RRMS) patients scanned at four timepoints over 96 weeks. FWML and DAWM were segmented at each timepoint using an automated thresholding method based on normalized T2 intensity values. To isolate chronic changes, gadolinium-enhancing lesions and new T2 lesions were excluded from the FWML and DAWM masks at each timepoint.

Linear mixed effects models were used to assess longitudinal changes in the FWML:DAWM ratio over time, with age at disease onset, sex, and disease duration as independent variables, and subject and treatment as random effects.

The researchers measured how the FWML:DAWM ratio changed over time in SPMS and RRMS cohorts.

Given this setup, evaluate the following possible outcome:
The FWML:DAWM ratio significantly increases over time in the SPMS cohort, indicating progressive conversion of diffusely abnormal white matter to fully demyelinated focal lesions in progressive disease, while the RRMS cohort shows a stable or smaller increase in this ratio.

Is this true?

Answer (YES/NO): NO